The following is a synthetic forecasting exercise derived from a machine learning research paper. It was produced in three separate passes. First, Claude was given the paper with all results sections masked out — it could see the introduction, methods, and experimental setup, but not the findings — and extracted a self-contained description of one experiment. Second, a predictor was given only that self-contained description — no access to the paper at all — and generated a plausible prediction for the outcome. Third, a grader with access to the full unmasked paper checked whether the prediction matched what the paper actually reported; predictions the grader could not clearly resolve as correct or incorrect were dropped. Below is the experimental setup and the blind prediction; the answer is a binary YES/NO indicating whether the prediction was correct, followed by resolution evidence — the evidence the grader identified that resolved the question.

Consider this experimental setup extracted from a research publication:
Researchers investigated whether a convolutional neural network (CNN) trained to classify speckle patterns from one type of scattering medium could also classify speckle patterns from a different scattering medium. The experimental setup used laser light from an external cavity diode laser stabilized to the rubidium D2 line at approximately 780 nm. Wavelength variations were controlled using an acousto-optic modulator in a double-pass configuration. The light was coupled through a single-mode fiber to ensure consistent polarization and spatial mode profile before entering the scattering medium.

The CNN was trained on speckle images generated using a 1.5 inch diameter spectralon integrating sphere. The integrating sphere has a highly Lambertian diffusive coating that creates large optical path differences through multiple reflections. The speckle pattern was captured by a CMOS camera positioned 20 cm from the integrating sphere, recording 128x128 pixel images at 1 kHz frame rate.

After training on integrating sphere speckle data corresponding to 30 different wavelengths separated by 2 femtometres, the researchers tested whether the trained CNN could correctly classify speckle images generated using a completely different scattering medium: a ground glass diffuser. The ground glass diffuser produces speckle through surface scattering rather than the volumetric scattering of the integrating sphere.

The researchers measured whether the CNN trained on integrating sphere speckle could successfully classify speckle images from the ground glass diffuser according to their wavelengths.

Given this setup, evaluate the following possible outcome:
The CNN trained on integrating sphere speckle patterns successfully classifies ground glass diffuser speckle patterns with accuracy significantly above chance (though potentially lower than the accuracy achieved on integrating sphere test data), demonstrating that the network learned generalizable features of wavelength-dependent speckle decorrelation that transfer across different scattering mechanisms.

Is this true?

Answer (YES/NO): YES